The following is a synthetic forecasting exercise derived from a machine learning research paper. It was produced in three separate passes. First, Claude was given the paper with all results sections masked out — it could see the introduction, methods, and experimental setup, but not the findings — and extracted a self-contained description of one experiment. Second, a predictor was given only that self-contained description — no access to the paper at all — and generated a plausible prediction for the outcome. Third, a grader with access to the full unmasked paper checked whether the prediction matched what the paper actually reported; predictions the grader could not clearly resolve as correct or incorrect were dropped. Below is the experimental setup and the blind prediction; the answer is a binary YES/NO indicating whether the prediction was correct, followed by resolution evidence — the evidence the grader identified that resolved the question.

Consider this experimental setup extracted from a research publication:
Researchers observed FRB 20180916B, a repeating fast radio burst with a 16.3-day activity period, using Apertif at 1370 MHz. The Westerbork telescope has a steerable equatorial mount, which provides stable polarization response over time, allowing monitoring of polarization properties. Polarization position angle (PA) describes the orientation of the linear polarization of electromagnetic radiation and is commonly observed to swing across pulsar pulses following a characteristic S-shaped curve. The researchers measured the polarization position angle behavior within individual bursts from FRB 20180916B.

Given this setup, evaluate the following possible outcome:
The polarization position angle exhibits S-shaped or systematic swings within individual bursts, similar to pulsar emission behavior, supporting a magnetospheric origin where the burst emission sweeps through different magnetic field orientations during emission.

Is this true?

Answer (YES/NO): NO